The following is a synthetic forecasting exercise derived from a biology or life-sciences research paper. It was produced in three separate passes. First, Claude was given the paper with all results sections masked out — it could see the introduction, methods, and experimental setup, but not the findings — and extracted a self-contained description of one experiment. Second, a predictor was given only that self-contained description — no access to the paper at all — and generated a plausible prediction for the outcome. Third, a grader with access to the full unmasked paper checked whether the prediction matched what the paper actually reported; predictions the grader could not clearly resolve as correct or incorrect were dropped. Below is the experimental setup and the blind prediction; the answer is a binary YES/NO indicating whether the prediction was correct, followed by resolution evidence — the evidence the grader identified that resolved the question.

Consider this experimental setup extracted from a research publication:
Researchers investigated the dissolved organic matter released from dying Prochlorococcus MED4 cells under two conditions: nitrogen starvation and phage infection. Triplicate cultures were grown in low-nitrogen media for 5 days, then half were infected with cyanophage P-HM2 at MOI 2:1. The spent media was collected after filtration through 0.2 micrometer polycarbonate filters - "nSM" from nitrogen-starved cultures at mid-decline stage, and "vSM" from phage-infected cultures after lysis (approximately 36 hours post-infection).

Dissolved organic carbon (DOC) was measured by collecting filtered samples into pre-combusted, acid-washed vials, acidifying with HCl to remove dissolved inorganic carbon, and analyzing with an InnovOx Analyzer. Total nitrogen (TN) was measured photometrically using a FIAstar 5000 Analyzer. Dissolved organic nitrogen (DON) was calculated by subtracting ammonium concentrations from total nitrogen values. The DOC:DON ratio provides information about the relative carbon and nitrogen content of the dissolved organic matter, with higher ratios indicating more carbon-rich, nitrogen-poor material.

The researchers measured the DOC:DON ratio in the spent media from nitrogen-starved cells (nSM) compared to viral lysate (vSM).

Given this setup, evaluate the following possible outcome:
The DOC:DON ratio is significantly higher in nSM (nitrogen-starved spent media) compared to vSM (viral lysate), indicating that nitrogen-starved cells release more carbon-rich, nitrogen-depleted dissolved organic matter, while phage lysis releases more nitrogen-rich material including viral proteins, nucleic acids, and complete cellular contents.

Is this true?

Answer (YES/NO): YES